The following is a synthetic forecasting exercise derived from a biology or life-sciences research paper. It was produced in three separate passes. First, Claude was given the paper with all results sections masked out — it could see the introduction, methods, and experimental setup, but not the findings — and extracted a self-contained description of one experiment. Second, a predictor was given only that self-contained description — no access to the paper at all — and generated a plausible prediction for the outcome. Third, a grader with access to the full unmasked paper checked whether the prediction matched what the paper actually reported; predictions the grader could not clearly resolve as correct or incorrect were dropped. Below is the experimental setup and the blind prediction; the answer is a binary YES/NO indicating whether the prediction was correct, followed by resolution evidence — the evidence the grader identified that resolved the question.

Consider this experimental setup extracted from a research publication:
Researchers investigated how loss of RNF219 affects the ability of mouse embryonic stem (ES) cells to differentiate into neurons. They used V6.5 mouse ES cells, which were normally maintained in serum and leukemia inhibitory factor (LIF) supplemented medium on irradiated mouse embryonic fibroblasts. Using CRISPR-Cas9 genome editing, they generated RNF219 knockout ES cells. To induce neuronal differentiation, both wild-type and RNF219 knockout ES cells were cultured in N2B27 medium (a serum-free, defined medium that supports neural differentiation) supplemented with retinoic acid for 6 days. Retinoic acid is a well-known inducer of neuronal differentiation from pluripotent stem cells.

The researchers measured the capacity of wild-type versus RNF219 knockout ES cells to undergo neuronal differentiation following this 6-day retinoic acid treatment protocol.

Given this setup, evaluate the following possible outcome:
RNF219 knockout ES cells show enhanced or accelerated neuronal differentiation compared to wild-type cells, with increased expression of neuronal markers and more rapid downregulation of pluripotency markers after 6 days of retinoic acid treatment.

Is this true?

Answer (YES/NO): NO